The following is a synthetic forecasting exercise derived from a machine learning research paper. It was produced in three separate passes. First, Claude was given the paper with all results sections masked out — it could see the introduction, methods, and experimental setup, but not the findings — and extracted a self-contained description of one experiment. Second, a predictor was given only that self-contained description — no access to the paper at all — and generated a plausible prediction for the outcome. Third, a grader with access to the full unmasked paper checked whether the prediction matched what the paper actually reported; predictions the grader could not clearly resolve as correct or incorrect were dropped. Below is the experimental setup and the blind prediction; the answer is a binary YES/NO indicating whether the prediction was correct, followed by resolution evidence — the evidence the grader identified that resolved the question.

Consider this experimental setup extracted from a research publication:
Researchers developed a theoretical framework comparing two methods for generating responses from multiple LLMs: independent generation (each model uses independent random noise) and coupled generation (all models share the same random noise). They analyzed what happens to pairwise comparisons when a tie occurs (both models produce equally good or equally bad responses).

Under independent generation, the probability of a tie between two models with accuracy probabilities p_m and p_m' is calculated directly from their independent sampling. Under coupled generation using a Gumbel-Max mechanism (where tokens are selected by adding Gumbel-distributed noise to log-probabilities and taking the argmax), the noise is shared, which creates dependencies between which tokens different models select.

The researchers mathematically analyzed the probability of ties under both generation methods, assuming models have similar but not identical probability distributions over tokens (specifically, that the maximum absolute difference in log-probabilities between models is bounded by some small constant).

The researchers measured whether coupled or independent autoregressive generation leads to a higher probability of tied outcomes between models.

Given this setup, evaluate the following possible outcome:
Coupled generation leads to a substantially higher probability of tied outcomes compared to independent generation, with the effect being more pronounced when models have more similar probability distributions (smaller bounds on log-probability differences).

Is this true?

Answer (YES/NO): YES